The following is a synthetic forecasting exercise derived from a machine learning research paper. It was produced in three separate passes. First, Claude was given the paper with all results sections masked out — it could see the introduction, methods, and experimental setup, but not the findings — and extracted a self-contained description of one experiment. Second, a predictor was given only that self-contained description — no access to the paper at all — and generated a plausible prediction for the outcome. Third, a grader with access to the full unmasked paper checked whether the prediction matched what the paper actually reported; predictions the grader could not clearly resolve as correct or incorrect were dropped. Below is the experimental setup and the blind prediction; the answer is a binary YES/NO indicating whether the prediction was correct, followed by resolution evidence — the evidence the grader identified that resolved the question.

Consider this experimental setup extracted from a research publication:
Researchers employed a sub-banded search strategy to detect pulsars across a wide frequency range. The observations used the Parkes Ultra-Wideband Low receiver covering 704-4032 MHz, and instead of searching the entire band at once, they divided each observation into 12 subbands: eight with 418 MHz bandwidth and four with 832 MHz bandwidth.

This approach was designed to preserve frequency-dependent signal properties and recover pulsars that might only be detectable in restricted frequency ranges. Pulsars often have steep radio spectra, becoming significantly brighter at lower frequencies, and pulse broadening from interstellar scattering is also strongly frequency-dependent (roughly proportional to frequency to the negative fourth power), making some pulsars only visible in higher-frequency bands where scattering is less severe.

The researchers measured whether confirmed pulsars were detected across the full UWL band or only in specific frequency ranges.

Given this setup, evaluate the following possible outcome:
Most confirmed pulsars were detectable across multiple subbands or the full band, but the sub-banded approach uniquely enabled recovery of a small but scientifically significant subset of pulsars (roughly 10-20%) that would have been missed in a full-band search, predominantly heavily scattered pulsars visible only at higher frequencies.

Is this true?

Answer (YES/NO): NO